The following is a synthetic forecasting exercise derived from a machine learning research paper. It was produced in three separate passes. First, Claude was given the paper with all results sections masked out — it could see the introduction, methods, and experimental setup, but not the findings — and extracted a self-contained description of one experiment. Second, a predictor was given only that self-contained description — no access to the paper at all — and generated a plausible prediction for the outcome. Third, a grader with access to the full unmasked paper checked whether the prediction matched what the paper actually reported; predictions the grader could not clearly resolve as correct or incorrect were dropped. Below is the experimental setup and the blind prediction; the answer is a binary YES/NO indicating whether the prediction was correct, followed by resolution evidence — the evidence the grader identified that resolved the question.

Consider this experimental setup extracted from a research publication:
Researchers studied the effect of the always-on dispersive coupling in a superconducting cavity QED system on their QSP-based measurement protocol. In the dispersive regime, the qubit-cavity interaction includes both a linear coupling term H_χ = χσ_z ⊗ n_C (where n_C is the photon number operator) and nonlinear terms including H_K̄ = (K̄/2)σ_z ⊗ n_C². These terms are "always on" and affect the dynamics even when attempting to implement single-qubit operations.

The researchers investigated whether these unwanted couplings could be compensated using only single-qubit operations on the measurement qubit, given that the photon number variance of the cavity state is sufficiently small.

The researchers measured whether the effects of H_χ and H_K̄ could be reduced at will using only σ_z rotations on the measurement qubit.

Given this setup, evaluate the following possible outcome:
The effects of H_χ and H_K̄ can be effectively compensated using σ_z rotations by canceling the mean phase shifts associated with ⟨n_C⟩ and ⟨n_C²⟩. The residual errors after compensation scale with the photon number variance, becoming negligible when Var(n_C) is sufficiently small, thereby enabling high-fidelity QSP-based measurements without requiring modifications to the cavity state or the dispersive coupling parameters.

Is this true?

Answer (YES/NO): YES